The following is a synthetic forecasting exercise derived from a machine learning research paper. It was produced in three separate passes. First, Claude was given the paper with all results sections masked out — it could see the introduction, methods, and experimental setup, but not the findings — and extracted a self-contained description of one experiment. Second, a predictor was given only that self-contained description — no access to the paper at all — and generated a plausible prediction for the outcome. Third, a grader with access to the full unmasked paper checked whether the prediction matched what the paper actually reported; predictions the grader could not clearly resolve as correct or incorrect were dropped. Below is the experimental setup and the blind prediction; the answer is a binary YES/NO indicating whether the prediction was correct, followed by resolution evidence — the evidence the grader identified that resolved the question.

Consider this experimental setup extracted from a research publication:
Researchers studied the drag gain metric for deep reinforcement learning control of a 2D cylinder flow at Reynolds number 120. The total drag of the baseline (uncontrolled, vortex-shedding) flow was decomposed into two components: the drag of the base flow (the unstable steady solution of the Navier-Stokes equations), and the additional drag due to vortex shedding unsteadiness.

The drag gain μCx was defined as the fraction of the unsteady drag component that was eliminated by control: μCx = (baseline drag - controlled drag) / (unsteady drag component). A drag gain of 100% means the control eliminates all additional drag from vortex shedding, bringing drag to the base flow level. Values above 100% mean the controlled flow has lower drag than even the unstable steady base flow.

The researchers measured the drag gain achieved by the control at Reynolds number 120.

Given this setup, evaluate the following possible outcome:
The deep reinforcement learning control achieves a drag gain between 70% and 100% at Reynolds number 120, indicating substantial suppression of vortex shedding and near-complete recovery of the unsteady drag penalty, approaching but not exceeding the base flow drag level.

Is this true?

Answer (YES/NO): NO